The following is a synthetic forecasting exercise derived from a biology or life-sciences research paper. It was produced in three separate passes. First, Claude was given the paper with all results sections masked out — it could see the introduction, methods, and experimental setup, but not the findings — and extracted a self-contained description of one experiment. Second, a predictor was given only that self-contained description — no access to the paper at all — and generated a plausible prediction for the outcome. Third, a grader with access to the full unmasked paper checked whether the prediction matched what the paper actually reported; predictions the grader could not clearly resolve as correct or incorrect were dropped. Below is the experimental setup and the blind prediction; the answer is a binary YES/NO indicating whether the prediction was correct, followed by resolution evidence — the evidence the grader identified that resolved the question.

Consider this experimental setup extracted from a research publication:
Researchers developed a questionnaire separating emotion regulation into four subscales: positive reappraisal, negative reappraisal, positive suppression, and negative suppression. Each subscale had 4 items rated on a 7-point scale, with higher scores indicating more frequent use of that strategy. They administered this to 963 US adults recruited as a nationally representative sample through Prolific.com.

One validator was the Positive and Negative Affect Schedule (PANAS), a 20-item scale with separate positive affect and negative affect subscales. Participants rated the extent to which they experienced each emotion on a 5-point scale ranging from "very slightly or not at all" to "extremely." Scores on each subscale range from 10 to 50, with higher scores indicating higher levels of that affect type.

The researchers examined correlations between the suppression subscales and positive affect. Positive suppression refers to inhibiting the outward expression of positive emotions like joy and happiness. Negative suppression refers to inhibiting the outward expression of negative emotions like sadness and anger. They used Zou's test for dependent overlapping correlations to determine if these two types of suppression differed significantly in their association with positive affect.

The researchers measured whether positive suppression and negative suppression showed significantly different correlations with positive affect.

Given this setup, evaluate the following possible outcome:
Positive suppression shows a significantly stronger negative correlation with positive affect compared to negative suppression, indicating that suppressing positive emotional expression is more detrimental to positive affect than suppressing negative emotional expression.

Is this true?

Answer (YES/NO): YES